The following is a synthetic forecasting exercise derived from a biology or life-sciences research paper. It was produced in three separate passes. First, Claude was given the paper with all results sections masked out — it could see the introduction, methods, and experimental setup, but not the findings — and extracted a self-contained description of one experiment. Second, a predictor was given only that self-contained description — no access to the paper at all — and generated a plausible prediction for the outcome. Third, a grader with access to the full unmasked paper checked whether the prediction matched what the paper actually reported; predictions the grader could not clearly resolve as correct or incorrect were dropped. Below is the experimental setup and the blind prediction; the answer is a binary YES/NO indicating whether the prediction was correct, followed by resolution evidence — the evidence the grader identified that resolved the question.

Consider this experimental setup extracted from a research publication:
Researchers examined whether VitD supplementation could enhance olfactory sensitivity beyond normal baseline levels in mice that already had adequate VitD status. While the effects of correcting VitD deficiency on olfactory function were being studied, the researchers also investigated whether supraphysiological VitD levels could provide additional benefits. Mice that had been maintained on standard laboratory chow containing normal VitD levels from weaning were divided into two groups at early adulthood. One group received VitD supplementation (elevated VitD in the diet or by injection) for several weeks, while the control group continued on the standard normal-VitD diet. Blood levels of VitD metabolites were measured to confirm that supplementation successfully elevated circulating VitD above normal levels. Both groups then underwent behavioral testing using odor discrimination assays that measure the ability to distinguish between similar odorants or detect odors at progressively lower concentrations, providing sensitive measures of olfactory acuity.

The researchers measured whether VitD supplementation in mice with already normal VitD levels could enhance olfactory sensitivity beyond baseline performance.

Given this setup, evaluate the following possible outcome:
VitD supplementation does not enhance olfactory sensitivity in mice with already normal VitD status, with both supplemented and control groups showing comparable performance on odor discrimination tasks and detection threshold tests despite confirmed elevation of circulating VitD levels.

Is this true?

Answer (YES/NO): NO